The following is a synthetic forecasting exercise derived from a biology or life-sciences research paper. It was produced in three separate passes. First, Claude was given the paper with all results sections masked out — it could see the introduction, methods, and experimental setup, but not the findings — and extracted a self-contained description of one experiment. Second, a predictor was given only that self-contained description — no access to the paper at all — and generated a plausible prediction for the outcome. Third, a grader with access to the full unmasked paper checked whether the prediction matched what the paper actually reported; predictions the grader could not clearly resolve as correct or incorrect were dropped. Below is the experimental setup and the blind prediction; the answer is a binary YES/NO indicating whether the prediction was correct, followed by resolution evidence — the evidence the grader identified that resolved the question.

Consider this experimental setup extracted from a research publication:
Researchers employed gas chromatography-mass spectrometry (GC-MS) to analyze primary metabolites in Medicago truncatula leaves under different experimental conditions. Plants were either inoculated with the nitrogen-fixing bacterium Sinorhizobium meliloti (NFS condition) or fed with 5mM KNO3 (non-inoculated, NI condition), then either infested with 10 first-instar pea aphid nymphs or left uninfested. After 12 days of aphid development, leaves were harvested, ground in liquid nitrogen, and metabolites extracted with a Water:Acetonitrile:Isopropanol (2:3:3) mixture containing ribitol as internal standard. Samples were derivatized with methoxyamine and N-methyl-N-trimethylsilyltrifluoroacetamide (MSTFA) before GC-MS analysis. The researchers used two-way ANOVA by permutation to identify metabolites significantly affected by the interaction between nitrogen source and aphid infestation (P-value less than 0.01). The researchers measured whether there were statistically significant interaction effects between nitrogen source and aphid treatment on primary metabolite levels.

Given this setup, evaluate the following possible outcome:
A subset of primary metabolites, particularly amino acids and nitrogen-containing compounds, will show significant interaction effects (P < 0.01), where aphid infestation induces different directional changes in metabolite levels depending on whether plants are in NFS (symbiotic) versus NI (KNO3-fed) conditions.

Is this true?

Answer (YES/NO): NO